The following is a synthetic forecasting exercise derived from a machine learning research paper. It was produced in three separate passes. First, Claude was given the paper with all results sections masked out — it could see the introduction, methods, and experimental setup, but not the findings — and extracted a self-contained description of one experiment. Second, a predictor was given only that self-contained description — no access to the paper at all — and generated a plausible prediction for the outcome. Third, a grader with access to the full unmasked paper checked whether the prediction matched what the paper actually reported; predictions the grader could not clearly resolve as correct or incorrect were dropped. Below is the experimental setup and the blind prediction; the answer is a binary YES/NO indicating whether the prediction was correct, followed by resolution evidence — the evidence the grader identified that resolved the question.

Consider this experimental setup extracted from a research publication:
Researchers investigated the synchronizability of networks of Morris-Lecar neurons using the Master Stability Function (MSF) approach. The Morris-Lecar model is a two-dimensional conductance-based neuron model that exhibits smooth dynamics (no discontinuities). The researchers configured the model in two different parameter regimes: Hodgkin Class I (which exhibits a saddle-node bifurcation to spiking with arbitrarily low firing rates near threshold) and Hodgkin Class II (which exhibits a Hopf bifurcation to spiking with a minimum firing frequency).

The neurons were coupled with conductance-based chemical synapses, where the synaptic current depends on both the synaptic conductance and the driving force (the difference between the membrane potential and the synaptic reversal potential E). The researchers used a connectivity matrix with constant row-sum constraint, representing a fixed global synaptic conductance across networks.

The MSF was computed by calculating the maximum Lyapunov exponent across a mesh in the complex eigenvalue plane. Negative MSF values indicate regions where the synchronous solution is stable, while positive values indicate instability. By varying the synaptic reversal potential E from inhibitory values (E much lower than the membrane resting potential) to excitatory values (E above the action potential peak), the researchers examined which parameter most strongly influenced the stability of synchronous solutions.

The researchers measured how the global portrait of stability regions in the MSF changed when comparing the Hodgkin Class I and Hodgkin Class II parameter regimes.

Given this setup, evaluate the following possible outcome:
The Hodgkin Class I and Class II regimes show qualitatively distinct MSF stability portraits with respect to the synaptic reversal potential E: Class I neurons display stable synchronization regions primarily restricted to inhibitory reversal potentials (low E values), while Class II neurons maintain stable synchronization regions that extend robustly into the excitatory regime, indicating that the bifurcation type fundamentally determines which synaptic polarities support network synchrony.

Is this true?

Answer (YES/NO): NO